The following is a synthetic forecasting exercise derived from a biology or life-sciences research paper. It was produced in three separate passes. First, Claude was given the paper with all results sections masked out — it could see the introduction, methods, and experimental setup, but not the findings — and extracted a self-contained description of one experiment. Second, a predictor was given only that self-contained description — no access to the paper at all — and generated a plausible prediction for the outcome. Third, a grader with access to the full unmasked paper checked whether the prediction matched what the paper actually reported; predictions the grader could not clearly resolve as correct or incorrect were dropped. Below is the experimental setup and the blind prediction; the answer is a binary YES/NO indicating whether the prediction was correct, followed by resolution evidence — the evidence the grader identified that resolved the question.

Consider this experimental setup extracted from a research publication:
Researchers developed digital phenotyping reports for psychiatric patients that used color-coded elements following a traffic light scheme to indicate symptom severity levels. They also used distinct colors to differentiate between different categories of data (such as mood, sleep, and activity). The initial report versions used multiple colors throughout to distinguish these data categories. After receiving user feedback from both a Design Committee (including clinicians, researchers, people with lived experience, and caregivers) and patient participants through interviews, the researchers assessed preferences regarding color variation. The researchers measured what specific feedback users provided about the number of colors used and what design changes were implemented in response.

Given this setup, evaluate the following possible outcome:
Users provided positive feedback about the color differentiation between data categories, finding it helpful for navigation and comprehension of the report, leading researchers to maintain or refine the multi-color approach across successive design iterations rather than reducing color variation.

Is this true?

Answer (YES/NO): NO